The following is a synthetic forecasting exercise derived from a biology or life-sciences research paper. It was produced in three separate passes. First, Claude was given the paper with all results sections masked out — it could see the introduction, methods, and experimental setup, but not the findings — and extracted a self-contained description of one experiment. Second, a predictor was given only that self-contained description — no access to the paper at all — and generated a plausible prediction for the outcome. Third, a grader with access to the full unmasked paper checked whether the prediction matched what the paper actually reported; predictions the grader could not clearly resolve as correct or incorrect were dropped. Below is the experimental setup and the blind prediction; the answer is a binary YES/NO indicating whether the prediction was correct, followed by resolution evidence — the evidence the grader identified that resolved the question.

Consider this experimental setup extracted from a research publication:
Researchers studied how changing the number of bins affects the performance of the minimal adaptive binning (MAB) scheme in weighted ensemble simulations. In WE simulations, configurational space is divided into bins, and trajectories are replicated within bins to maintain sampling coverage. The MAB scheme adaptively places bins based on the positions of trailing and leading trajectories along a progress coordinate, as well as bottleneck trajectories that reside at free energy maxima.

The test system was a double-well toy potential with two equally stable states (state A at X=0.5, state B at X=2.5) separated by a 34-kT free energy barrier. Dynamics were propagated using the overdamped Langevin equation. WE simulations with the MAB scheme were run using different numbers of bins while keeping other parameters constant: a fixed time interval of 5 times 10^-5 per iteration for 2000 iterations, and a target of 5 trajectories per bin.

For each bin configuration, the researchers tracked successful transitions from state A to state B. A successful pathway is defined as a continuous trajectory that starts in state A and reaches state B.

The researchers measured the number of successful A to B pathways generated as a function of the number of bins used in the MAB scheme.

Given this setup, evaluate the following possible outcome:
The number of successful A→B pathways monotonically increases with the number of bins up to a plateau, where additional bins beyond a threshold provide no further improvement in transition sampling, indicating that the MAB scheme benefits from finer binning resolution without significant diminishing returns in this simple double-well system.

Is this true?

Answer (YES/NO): NO